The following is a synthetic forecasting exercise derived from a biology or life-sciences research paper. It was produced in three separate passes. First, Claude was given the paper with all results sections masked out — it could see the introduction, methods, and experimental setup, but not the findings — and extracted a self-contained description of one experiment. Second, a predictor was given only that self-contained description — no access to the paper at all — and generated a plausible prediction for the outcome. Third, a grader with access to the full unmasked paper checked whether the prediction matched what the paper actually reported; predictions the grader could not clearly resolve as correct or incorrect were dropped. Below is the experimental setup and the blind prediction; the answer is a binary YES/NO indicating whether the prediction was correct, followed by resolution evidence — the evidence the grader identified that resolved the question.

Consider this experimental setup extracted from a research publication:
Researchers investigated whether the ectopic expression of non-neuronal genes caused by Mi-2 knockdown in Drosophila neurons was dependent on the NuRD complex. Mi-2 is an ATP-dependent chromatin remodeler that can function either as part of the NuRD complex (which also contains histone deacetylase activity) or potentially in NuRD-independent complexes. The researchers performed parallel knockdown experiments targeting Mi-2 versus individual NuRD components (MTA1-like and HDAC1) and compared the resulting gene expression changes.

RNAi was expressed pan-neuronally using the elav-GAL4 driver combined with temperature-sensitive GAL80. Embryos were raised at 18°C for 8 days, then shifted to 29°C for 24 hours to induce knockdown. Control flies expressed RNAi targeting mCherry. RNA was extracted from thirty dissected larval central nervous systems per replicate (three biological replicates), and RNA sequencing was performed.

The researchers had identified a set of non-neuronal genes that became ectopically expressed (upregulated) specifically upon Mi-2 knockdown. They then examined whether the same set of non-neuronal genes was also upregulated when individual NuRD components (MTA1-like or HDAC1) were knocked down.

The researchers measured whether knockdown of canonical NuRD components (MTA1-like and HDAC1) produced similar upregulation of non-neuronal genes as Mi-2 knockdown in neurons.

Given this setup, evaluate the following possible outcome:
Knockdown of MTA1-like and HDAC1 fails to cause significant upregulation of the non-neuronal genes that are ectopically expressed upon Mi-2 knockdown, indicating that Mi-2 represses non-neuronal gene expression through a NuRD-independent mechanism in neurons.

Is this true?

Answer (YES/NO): NO